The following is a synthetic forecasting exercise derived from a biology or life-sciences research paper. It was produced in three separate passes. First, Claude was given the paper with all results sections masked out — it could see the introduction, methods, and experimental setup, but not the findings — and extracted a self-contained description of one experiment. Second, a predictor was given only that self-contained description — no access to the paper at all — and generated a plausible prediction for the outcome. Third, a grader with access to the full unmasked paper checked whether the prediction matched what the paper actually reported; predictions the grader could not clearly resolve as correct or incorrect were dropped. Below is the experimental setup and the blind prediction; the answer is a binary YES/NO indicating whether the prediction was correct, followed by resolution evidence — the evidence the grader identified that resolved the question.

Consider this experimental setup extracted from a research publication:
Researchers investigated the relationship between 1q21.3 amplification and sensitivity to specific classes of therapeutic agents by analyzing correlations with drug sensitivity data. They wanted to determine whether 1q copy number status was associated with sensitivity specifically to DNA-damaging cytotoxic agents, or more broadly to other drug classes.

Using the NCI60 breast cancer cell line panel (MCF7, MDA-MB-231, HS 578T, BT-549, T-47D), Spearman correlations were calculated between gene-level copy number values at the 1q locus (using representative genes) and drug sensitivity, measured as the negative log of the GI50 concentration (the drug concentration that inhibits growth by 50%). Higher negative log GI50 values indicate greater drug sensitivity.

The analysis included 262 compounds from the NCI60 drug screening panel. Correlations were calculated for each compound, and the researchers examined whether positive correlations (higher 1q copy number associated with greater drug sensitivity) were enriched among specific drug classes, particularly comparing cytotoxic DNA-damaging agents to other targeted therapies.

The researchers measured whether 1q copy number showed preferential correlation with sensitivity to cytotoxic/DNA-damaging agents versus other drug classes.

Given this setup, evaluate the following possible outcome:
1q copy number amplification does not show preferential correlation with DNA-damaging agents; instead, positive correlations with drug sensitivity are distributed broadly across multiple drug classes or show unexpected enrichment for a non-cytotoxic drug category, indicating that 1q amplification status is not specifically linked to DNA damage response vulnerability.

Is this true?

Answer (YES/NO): NO